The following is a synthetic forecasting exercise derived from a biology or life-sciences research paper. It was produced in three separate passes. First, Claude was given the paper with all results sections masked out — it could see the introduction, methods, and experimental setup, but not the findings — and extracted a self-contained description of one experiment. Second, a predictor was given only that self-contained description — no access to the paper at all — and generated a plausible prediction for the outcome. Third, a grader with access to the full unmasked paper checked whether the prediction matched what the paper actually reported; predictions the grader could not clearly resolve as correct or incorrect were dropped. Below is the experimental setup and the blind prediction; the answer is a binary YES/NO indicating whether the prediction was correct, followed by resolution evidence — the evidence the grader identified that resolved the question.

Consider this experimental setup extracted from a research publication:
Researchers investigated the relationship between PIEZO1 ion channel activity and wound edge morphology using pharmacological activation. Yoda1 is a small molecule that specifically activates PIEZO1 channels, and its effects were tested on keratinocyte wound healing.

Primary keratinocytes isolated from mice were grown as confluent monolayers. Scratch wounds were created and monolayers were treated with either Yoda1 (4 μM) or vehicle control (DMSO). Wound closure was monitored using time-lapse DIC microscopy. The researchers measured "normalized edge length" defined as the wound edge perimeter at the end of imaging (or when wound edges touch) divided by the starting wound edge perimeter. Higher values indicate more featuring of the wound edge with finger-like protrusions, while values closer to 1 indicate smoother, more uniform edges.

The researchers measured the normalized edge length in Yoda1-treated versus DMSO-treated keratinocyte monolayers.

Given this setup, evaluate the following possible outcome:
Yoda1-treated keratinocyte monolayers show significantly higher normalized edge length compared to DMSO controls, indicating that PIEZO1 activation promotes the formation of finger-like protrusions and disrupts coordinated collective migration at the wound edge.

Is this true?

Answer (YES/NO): NO